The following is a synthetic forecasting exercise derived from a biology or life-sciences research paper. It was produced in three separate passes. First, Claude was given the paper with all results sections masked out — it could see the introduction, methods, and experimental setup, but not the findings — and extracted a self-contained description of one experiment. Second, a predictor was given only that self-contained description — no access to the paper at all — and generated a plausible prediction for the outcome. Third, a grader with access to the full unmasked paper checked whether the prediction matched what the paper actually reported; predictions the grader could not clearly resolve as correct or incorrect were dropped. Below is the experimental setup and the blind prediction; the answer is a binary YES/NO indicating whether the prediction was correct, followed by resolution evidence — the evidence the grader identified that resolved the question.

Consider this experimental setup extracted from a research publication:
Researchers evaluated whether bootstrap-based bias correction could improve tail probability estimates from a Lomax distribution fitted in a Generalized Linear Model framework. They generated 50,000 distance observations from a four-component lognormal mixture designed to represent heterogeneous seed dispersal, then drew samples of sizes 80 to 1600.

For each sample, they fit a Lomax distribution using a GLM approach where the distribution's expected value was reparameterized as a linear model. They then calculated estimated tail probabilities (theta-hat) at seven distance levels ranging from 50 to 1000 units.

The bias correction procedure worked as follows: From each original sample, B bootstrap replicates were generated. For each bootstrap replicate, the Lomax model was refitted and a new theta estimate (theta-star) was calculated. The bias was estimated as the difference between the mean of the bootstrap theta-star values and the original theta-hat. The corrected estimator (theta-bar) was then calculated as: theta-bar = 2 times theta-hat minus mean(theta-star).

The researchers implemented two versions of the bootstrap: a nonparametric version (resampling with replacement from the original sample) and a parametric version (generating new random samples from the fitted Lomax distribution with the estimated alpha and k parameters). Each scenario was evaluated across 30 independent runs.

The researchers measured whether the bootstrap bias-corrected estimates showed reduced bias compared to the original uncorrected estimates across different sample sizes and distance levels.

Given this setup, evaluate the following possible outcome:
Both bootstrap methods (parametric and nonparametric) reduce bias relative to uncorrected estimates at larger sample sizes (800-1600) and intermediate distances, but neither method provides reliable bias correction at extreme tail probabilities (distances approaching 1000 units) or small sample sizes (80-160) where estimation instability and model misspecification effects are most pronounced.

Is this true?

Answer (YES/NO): NO